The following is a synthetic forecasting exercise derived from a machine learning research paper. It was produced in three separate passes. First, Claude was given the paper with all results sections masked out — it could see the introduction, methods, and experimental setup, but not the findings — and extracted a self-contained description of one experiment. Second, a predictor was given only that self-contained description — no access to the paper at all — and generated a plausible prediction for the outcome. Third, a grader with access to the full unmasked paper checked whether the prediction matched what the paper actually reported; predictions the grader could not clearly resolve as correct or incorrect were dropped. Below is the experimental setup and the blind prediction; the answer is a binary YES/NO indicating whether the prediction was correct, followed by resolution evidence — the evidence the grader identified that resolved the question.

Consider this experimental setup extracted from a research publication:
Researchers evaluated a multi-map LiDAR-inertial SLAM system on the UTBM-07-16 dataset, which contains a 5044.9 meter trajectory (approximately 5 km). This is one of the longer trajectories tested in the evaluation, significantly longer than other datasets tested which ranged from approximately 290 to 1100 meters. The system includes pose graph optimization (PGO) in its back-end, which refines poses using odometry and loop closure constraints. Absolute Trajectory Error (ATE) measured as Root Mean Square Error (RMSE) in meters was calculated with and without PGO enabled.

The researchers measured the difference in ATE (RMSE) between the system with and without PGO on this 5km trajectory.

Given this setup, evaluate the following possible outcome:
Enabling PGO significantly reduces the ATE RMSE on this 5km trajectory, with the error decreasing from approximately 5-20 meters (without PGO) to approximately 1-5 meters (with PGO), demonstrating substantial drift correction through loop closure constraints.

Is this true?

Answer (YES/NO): YES